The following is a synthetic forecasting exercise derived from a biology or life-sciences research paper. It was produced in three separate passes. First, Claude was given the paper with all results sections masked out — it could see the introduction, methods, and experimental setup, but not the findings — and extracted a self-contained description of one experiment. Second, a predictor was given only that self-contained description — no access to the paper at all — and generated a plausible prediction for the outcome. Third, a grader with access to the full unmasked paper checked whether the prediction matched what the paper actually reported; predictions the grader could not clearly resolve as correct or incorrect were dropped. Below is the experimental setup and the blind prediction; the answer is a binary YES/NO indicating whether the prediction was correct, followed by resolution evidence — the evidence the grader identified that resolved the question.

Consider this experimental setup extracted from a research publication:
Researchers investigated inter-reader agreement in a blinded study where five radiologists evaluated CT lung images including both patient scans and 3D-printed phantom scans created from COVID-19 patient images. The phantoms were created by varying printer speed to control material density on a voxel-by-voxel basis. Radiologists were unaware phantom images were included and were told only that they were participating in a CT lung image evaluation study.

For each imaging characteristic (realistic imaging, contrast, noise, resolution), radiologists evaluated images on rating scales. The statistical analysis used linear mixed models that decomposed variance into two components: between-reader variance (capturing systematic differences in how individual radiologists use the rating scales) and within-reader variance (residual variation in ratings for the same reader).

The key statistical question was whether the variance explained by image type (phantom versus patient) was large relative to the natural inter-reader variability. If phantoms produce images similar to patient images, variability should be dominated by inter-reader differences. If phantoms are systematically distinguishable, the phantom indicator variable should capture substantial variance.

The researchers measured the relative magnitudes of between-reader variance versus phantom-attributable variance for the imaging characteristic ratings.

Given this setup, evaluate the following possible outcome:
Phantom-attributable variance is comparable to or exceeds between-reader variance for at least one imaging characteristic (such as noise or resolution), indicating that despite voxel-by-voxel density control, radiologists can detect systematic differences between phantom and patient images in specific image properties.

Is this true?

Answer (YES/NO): NO